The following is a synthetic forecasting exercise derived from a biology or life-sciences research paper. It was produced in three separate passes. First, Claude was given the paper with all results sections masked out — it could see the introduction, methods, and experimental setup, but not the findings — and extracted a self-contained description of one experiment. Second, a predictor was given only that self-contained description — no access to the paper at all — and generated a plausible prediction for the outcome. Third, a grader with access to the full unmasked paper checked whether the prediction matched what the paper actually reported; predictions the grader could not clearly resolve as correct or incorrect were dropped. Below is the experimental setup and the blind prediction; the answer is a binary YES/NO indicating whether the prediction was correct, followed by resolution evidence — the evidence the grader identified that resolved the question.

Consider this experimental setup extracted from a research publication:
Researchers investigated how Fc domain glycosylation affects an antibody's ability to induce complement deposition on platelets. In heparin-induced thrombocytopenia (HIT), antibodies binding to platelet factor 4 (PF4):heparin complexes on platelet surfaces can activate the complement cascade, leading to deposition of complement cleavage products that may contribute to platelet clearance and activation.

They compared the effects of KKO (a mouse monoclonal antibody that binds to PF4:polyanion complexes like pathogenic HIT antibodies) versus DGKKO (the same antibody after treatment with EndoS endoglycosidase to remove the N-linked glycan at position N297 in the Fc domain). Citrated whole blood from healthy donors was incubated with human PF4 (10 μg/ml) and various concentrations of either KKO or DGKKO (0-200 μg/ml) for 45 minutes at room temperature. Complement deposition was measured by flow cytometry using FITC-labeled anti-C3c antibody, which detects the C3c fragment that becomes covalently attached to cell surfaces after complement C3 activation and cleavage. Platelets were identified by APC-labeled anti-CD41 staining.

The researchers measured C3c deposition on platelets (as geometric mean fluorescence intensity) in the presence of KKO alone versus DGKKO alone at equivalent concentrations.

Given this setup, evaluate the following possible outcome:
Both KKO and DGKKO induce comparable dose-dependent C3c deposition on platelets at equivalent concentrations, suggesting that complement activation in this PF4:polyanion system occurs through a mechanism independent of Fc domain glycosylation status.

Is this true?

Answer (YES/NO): NO